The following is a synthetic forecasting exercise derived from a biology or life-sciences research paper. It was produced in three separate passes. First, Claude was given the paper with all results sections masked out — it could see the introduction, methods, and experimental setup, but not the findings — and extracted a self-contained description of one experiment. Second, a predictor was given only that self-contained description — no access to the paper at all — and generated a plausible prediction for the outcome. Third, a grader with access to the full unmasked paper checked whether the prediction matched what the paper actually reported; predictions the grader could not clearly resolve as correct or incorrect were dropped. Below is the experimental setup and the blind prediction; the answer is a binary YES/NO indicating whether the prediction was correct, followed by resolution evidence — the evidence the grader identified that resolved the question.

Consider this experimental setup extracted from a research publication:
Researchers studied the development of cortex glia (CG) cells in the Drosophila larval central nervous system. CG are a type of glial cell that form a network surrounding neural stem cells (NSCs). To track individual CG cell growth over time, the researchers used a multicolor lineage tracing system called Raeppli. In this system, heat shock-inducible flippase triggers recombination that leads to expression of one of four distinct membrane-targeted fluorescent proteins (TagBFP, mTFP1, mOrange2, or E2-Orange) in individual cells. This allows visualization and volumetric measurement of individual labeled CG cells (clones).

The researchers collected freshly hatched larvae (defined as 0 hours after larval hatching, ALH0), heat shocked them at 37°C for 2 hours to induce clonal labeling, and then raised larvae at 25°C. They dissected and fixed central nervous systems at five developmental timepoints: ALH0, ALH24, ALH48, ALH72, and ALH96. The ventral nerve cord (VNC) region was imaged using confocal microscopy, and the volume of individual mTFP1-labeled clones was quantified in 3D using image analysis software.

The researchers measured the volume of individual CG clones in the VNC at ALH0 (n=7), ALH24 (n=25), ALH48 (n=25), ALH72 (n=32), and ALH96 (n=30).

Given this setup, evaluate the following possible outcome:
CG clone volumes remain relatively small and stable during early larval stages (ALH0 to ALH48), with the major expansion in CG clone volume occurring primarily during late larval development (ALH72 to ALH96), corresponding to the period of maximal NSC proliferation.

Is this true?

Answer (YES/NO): NO